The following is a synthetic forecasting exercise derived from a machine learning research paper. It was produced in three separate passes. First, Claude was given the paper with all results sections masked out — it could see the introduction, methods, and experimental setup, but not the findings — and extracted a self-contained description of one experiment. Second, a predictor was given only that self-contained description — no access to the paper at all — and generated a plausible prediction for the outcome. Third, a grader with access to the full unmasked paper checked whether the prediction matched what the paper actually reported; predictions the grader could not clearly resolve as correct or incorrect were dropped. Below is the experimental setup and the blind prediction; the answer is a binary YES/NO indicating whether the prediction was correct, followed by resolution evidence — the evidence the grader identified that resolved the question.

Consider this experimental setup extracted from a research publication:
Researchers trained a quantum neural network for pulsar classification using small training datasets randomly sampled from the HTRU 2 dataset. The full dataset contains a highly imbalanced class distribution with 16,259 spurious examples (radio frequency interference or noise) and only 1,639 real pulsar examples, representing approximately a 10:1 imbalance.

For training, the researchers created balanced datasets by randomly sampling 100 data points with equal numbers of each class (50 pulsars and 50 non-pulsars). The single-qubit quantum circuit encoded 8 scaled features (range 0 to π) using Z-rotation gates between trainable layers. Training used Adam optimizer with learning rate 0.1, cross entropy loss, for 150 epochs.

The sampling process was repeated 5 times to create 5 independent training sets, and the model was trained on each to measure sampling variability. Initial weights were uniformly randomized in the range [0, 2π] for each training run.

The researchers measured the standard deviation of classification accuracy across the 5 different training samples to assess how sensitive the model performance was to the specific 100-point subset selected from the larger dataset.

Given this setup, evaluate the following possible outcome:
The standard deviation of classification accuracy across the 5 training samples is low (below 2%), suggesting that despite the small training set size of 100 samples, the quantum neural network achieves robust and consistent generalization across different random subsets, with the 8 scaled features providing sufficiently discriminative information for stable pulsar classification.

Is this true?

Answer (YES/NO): NO